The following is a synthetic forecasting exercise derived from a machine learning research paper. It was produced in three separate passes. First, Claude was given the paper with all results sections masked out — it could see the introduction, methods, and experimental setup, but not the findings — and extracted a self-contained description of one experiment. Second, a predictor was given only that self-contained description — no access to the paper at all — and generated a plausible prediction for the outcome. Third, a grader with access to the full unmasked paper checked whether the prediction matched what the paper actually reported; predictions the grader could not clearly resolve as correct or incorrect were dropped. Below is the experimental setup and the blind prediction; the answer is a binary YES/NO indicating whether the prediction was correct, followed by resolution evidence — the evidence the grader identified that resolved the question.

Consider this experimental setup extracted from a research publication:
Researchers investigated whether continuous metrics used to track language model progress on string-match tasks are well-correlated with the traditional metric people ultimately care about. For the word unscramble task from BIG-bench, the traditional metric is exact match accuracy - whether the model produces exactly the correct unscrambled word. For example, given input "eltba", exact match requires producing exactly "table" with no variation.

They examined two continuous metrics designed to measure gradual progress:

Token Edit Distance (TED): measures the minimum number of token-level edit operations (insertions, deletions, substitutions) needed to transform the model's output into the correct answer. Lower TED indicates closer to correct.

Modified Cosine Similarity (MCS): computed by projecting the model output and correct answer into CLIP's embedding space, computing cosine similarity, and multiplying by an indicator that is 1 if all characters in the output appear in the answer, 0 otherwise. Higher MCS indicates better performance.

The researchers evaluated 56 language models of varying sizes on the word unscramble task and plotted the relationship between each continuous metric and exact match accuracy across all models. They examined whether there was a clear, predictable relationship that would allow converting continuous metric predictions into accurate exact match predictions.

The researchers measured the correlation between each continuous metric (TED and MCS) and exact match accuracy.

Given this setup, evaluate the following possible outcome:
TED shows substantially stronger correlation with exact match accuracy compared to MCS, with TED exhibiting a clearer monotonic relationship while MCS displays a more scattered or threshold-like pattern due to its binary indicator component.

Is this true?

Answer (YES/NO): NO